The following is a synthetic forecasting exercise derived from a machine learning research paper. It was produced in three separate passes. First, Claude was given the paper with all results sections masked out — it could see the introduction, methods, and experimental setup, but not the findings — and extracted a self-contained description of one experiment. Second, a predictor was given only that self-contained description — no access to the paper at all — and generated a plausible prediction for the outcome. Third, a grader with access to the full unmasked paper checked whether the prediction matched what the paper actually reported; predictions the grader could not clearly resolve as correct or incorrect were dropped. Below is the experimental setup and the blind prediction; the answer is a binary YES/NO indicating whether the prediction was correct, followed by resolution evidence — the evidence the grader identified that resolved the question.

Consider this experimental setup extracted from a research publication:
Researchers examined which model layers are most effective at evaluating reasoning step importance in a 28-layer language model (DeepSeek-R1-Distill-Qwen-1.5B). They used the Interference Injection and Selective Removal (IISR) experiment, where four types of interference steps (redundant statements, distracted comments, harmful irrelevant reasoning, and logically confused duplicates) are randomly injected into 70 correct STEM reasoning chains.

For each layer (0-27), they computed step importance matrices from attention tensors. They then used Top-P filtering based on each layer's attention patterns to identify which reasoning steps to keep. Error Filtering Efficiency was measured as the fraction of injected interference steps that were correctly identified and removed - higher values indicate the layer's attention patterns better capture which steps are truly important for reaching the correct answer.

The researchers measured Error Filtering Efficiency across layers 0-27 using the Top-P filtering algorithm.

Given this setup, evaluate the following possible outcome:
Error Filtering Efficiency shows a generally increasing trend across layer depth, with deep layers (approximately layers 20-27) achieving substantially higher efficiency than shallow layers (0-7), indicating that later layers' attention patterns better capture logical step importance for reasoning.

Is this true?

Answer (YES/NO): NO